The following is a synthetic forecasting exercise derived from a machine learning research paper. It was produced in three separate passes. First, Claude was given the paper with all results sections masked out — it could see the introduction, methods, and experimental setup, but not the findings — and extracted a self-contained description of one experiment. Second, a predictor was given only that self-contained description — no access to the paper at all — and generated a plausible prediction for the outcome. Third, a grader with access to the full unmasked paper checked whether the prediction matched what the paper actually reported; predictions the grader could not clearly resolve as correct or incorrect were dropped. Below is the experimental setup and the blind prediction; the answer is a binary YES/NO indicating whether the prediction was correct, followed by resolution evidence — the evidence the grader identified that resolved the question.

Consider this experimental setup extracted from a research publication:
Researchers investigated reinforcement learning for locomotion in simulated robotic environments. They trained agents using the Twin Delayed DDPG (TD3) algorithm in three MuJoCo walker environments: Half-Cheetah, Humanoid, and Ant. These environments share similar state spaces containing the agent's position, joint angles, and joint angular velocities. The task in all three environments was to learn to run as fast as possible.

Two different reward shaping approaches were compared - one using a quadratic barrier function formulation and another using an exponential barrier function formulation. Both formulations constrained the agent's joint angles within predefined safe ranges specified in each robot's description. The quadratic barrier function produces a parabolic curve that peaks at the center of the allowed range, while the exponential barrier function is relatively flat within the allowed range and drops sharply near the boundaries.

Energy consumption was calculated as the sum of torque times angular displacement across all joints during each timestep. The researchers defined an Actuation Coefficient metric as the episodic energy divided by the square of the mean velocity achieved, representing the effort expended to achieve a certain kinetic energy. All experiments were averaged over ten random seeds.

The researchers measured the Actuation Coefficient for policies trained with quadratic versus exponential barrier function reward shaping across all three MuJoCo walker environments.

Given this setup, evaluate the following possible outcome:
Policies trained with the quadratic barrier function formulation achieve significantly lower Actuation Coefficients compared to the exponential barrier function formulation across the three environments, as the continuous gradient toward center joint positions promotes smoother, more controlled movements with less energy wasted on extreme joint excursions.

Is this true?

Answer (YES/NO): NO